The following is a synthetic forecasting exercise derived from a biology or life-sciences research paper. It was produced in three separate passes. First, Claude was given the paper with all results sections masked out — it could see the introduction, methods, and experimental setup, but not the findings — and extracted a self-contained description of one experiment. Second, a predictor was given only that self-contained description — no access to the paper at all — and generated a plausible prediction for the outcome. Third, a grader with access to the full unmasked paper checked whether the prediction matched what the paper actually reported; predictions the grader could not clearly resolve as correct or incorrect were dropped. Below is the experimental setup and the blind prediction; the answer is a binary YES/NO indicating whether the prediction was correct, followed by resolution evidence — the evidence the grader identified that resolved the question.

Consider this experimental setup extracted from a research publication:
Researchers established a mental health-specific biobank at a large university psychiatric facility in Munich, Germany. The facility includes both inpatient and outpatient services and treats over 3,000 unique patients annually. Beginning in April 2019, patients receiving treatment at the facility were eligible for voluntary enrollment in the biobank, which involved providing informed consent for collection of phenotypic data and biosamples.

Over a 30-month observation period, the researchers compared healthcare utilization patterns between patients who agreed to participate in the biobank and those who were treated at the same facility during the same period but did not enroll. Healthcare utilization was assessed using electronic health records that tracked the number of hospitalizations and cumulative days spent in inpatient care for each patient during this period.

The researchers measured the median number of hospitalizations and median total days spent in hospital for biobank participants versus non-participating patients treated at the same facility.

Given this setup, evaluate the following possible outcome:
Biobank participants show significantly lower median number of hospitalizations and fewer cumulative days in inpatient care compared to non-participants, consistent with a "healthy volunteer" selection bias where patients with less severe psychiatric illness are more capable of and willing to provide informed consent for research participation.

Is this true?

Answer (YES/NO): NO